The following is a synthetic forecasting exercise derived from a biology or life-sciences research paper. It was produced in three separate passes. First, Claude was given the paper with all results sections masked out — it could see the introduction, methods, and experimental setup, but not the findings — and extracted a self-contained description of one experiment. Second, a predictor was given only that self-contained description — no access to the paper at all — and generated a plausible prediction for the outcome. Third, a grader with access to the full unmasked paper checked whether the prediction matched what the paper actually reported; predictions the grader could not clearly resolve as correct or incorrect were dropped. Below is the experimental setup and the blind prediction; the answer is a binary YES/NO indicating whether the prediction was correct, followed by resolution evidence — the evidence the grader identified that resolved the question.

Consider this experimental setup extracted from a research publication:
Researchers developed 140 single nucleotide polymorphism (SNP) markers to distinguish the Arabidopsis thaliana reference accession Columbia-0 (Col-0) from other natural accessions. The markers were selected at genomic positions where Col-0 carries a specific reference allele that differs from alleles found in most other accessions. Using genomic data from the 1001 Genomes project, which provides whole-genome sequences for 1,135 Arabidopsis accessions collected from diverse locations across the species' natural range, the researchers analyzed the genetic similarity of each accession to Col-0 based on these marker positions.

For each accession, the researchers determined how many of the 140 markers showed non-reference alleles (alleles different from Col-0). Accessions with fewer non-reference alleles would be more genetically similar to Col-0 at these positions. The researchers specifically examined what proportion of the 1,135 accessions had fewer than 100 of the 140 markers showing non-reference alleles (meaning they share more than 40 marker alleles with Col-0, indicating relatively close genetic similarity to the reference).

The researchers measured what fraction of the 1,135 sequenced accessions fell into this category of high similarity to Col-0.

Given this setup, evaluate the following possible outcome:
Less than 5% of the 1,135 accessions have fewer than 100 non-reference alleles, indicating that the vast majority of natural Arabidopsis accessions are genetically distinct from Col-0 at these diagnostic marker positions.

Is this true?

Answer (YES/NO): YES